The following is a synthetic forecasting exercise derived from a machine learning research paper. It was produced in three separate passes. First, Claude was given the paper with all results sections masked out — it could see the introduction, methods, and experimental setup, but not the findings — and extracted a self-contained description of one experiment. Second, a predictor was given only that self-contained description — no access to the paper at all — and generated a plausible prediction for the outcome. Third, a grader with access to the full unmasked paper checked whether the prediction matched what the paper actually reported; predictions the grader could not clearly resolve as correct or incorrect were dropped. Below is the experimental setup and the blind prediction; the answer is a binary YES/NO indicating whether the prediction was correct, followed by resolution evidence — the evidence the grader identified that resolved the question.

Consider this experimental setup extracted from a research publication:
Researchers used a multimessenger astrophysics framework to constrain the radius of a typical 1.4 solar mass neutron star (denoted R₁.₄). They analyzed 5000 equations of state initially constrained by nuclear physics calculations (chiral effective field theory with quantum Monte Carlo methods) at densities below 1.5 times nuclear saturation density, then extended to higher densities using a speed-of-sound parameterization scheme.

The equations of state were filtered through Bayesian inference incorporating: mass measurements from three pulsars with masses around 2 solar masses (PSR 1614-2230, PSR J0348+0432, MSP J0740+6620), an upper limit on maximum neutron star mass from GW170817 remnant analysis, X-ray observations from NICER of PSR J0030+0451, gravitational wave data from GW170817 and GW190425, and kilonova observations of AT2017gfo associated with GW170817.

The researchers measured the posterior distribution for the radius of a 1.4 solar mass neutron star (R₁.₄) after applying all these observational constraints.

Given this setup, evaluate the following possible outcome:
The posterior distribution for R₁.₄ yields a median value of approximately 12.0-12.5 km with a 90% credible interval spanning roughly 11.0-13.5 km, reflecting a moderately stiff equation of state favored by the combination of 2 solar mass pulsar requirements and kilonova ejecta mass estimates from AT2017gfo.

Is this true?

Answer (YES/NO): NO